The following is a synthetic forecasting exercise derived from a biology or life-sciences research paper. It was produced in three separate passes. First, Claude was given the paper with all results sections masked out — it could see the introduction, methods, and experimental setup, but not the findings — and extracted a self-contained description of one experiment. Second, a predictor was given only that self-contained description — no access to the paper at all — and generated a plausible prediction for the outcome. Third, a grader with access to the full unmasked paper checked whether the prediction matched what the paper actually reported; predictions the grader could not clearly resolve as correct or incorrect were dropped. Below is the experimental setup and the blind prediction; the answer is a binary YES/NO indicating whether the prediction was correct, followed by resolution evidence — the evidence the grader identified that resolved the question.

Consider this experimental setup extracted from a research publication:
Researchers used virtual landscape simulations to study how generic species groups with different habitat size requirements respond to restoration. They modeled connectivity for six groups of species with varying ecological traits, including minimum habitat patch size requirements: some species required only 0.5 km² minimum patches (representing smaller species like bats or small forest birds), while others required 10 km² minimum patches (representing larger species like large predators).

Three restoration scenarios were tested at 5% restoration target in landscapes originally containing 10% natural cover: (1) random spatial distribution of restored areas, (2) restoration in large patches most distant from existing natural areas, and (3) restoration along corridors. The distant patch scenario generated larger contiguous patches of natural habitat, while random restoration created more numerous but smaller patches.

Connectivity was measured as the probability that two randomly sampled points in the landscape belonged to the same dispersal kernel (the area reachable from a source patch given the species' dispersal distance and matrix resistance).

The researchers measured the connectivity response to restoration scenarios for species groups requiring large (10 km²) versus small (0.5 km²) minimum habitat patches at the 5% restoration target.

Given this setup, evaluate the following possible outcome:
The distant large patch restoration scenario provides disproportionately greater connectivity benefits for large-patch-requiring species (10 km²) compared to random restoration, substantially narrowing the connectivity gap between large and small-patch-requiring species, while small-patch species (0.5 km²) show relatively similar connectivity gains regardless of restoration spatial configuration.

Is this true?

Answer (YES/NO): NO